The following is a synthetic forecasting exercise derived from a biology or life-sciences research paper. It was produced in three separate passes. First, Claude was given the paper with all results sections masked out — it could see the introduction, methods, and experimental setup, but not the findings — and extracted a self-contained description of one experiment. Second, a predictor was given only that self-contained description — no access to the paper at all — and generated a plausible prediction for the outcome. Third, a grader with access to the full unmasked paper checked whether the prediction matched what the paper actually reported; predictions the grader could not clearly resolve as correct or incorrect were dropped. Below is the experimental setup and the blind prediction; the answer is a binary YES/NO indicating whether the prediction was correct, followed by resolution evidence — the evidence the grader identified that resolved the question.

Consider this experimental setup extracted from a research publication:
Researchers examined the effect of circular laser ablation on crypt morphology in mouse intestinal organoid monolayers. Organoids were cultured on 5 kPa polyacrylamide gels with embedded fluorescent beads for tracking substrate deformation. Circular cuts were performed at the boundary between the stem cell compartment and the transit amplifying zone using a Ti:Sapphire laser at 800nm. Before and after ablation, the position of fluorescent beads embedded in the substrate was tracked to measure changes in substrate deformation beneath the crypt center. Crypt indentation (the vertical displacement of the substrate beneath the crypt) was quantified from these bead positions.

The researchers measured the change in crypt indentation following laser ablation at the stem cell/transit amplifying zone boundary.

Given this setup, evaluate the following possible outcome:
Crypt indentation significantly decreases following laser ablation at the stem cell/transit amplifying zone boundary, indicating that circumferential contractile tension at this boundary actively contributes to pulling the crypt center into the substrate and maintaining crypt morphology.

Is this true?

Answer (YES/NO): NO